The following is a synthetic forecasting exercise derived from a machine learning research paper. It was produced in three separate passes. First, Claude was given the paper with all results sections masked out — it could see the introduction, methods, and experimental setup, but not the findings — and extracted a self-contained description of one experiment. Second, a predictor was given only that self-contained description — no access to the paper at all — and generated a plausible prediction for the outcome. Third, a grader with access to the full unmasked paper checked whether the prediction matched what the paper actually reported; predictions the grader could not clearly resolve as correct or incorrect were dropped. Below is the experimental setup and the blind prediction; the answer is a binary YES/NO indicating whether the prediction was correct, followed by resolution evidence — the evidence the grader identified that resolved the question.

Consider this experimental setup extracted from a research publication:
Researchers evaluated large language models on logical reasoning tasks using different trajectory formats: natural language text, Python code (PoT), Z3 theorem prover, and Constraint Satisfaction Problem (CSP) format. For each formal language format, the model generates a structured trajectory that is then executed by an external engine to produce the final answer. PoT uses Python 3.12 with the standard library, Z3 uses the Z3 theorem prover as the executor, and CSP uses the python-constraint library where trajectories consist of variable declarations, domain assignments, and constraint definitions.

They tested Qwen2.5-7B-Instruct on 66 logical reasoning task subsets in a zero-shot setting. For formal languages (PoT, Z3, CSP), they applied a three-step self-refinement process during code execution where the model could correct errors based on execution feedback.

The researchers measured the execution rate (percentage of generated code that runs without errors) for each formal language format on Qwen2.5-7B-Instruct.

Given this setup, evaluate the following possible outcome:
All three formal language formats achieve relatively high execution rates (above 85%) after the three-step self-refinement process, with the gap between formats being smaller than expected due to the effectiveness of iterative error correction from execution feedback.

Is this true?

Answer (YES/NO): NO